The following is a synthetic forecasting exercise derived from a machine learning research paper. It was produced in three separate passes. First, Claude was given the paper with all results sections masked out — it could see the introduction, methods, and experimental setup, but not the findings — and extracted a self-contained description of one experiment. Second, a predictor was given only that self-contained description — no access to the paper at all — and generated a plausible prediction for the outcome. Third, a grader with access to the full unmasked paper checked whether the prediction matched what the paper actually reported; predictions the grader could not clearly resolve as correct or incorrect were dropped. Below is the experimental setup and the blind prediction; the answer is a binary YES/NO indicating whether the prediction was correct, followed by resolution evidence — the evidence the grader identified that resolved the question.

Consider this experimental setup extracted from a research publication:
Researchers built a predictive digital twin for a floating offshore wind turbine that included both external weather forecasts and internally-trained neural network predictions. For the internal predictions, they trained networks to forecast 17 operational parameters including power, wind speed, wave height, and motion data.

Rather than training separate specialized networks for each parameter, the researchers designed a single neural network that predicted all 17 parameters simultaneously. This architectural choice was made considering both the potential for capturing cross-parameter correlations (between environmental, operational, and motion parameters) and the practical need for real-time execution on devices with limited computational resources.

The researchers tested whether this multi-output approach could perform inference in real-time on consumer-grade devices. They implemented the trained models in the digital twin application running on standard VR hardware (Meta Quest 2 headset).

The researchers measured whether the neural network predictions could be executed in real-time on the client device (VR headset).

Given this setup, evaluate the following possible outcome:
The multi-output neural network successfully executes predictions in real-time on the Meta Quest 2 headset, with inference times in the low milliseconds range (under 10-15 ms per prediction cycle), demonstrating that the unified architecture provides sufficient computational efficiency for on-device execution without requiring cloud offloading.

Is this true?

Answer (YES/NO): NO